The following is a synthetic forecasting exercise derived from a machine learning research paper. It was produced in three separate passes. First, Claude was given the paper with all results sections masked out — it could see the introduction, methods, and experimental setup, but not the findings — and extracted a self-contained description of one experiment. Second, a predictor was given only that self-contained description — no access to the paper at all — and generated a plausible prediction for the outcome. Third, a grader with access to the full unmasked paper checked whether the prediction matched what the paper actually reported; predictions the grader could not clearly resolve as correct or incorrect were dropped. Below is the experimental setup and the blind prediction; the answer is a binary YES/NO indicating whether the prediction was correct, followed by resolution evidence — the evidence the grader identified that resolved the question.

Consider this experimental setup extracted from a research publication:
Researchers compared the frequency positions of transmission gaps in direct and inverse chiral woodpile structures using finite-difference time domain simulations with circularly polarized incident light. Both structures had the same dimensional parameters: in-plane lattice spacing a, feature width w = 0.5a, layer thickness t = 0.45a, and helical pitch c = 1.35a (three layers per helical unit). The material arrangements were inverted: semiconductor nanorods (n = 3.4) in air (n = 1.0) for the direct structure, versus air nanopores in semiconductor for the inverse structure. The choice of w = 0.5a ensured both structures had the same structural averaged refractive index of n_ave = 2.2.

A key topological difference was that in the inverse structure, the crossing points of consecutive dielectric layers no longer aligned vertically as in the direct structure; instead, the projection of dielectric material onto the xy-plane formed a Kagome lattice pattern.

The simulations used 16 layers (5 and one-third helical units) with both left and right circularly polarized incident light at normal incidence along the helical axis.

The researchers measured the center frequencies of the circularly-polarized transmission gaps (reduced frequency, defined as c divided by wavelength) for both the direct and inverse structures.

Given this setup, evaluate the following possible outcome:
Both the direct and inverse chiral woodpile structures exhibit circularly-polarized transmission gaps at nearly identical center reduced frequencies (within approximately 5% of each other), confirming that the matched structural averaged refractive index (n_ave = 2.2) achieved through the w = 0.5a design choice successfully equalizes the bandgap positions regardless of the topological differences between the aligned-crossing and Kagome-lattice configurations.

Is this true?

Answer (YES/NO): YES